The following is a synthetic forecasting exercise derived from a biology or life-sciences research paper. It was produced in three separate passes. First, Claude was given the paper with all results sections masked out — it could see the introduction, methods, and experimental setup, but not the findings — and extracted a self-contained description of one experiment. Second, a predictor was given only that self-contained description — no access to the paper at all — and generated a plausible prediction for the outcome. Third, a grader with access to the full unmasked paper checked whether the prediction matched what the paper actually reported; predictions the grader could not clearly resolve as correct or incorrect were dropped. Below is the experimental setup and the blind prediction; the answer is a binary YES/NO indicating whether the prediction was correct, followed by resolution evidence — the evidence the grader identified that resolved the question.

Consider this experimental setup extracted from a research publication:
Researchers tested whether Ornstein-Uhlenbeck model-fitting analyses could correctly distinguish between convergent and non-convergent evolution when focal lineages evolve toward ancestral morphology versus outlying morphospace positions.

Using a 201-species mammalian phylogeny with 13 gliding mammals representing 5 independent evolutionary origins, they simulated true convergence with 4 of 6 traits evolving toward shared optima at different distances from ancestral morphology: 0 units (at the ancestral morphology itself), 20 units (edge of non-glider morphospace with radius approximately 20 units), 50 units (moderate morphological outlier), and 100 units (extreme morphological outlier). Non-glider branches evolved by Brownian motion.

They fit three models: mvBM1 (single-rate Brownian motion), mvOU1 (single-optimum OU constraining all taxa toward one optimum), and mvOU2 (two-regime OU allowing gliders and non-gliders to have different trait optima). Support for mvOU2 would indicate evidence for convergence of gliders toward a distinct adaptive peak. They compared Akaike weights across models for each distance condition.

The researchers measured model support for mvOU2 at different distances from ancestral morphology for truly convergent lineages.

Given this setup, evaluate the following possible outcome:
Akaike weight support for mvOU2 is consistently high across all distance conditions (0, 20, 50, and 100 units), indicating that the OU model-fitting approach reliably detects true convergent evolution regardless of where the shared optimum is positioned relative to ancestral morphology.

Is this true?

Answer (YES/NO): NO